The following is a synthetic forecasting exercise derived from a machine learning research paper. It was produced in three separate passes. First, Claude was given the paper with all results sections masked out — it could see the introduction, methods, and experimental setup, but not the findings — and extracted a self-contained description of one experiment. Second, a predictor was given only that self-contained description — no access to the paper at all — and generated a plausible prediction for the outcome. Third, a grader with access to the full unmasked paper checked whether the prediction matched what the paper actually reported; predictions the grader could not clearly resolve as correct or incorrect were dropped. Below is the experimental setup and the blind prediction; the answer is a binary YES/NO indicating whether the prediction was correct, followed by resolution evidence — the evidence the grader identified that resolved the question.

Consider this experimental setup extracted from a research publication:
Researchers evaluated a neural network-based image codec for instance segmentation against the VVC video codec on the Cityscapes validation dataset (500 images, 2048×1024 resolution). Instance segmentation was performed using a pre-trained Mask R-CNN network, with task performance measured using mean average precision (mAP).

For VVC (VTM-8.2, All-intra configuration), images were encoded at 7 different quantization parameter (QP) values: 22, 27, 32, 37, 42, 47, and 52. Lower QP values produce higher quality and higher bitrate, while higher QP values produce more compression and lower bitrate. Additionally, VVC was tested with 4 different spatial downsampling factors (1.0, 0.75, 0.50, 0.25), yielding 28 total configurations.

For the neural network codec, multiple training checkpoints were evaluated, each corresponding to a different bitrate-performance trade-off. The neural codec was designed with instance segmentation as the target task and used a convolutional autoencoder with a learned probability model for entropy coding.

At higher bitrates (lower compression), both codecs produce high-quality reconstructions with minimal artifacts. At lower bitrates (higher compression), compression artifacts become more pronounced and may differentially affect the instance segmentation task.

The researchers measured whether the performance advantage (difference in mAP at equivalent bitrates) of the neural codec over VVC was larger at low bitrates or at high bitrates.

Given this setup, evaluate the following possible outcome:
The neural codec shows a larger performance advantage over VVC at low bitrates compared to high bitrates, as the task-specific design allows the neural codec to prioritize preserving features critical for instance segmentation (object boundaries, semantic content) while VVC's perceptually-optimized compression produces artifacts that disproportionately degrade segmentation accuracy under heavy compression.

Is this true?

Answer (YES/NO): YES